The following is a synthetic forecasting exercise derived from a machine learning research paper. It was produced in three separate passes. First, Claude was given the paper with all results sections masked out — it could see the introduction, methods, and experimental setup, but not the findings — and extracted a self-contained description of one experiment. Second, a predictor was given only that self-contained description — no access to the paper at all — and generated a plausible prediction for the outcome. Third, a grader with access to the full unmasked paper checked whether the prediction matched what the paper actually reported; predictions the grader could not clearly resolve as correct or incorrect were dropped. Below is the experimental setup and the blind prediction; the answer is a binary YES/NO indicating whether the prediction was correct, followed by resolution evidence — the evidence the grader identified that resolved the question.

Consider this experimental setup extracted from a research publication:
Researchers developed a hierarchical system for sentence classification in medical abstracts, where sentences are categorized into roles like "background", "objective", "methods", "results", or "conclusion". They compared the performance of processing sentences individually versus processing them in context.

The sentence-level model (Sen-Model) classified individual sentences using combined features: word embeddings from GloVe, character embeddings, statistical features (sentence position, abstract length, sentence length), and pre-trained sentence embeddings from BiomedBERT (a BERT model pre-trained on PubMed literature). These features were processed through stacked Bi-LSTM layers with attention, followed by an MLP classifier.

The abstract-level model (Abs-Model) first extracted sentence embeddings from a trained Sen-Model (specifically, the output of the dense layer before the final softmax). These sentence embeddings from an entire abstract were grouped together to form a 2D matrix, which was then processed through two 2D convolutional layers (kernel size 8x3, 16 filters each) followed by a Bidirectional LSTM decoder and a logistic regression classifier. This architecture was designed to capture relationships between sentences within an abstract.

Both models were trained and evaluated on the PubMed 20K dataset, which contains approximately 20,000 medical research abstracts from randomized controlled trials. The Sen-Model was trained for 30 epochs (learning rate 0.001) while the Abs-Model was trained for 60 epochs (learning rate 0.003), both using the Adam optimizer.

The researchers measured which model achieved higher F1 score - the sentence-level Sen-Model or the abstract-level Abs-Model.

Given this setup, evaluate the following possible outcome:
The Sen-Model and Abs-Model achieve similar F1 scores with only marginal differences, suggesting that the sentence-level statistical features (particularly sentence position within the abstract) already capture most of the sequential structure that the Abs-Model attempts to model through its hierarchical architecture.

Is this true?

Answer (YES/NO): NO